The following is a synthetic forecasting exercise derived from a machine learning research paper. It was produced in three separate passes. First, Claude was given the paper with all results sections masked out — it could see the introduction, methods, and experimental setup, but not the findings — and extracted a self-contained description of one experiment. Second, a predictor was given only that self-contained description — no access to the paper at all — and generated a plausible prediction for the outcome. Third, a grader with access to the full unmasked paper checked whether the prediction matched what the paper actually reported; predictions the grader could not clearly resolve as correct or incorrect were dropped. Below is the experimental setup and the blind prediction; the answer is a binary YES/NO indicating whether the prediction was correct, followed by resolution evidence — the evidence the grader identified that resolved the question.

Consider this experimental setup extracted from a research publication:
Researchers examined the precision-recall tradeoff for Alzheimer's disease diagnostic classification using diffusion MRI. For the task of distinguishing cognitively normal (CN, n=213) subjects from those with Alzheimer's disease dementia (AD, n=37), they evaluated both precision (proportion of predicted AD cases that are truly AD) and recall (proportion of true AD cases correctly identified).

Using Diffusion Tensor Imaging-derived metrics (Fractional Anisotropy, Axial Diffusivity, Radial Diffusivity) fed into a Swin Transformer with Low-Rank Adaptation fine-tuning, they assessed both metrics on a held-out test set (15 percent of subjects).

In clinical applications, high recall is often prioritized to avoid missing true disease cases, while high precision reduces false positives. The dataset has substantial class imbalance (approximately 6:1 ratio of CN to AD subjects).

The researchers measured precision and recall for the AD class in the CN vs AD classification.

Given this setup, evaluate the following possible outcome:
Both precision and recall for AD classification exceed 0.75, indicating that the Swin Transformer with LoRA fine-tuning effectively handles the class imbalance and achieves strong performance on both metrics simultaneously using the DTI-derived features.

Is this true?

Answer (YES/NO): YES